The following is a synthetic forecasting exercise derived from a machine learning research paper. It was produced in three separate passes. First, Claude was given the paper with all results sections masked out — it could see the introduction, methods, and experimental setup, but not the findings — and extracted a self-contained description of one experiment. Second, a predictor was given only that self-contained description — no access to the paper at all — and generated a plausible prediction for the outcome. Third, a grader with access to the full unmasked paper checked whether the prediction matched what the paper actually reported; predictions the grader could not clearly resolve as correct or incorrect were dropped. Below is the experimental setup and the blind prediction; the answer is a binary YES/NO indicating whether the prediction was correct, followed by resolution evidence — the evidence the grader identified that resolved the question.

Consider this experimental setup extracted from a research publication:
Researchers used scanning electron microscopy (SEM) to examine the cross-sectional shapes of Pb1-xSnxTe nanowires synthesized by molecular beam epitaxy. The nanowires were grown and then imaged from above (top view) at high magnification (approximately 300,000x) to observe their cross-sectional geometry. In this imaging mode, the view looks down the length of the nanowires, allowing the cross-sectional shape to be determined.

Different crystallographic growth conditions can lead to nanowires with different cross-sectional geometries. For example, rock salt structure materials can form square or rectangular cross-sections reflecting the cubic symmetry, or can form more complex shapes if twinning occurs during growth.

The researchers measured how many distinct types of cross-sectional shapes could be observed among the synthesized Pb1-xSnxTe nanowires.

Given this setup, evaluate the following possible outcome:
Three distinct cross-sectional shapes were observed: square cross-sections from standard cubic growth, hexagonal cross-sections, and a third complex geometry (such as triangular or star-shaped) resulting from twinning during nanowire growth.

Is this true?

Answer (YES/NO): NO